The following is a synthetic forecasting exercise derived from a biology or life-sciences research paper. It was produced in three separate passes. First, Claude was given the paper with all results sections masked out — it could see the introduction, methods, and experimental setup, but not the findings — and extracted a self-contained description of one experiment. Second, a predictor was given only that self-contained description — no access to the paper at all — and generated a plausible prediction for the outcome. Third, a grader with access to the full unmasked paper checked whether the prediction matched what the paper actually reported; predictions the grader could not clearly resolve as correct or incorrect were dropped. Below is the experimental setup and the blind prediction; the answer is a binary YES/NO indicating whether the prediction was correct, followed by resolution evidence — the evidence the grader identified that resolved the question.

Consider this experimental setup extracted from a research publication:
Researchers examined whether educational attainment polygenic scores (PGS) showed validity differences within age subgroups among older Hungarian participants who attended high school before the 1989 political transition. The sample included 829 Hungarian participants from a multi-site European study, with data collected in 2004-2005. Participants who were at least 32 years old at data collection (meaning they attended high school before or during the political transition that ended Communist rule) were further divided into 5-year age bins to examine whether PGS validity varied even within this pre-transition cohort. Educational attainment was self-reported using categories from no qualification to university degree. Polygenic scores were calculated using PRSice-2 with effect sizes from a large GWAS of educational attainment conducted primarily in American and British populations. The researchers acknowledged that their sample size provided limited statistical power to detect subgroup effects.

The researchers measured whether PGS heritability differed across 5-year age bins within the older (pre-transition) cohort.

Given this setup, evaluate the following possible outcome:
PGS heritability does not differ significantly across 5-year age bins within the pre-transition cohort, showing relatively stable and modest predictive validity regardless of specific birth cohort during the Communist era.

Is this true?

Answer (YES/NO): NO